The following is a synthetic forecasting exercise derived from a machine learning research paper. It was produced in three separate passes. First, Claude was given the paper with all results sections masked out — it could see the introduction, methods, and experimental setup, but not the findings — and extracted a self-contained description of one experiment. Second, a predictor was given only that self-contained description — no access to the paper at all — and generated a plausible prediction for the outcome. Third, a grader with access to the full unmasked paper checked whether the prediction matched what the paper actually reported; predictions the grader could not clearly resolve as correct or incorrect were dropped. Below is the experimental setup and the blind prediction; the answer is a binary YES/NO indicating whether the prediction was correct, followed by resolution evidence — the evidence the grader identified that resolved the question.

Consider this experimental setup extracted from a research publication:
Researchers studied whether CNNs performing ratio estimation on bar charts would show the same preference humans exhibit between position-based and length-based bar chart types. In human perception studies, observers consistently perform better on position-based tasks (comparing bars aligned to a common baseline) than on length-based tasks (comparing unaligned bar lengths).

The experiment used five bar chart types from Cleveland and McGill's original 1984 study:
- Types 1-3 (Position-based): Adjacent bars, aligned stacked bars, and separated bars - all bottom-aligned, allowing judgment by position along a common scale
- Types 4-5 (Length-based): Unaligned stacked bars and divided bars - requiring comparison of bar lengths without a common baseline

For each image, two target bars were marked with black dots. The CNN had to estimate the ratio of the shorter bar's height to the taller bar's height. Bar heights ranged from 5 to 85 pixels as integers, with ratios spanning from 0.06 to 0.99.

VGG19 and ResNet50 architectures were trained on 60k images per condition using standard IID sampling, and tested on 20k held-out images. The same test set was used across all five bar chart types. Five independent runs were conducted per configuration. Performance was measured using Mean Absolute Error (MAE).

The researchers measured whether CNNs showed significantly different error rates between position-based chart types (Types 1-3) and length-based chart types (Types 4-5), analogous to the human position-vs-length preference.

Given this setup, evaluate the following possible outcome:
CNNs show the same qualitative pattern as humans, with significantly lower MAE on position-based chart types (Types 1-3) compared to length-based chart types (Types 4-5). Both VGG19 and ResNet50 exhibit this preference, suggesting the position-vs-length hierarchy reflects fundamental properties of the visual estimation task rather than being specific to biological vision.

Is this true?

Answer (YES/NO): NO